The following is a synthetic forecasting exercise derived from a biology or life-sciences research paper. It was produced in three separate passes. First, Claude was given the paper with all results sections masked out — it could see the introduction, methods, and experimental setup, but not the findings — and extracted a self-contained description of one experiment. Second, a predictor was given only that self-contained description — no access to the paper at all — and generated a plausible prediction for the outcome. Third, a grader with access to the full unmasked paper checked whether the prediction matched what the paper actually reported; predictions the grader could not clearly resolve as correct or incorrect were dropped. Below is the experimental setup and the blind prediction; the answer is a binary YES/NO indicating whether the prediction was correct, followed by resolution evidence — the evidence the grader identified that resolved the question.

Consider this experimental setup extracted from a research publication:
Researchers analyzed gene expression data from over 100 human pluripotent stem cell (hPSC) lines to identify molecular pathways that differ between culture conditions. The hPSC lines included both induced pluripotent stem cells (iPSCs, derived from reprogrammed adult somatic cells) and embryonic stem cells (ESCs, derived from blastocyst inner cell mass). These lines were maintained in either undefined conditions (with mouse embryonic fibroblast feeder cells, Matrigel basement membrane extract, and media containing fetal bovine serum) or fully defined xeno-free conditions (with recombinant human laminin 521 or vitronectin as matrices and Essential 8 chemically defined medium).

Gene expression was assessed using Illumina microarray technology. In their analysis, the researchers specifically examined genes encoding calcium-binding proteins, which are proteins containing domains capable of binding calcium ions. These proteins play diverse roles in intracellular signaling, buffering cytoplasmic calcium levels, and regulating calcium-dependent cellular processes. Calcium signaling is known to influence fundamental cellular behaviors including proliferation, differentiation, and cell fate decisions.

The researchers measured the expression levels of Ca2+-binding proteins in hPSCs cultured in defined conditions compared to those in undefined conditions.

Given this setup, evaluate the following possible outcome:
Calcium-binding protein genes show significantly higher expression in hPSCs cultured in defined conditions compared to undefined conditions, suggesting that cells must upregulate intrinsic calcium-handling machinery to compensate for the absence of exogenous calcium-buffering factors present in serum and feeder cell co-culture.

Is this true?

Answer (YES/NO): NO